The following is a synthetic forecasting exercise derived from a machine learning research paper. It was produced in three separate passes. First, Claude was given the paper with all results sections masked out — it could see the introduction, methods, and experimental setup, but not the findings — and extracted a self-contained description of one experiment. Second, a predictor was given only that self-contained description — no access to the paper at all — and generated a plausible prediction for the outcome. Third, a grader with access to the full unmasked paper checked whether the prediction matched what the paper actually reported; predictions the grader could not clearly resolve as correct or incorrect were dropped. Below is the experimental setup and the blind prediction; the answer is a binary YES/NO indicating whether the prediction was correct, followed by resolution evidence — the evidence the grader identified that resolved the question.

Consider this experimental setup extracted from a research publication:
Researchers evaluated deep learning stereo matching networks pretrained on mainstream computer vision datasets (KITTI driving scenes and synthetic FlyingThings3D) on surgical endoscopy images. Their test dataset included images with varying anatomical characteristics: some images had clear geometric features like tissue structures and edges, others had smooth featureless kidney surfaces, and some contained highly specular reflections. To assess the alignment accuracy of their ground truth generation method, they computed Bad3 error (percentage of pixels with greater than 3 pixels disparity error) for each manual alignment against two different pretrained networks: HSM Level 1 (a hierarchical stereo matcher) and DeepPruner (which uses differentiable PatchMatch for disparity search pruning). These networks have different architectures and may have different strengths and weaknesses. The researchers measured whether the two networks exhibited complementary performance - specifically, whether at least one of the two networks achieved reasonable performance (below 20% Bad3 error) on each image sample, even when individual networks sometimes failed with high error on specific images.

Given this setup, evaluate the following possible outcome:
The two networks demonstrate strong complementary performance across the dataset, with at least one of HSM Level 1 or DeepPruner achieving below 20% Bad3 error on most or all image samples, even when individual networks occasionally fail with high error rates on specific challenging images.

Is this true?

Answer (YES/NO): YES